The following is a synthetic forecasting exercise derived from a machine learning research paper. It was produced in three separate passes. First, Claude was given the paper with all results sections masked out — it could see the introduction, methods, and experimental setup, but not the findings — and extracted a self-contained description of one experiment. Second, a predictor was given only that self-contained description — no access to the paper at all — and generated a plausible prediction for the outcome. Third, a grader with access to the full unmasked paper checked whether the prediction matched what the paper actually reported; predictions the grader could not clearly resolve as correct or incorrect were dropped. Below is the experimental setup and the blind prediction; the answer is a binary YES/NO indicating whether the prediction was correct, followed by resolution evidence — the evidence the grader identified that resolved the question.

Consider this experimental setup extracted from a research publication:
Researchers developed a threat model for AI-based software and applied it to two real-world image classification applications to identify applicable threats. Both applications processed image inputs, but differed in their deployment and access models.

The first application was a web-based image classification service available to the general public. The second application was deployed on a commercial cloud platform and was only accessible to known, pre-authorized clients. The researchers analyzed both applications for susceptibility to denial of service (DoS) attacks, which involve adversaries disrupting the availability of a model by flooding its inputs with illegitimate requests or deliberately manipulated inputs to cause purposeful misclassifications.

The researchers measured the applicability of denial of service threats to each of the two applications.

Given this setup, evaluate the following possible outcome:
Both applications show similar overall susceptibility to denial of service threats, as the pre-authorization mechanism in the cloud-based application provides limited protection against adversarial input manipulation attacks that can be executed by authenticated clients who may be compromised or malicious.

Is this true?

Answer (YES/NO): NO